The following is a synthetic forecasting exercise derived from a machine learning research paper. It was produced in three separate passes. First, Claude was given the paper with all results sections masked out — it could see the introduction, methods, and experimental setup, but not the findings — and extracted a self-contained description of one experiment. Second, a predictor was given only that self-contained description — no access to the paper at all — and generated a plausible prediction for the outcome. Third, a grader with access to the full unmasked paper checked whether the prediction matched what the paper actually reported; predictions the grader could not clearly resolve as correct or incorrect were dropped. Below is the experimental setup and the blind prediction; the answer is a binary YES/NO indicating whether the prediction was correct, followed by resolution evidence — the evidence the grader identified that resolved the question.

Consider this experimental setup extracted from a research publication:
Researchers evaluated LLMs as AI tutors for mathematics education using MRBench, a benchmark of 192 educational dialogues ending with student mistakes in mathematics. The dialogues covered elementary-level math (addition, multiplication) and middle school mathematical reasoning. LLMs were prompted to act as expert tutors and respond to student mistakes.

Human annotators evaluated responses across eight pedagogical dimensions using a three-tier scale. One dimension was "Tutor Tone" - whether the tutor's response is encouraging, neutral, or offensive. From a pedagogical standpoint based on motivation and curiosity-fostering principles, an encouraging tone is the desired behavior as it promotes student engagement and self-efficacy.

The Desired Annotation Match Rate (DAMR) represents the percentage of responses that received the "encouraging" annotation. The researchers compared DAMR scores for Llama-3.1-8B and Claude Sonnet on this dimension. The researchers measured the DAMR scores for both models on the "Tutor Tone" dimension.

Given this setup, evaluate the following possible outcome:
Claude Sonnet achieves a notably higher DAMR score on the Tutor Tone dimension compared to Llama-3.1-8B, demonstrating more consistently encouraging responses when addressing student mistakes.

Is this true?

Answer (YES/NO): YES